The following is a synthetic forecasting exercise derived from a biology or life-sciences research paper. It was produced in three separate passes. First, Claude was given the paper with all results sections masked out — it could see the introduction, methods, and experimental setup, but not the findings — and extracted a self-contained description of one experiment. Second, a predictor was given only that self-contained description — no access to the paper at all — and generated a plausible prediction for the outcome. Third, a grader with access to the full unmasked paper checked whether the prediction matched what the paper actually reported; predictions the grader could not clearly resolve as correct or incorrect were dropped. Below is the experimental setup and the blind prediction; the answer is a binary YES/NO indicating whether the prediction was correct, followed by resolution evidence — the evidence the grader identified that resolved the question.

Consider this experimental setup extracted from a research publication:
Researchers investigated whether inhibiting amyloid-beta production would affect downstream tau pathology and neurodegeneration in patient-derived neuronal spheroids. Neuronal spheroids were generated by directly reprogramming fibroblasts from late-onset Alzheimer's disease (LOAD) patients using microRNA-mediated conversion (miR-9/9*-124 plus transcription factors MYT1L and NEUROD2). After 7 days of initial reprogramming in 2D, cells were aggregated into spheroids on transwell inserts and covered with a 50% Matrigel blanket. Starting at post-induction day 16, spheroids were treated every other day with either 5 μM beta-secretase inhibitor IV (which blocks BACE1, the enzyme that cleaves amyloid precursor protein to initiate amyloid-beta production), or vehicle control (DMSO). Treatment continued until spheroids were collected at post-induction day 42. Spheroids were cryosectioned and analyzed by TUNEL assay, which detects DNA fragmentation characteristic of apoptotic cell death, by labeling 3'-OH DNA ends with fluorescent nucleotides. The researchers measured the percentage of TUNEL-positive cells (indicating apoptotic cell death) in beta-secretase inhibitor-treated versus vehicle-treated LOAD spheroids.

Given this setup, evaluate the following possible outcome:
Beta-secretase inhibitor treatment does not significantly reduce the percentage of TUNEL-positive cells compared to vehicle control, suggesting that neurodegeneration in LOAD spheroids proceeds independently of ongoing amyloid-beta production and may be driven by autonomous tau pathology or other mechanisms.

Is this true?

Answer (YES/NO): NO